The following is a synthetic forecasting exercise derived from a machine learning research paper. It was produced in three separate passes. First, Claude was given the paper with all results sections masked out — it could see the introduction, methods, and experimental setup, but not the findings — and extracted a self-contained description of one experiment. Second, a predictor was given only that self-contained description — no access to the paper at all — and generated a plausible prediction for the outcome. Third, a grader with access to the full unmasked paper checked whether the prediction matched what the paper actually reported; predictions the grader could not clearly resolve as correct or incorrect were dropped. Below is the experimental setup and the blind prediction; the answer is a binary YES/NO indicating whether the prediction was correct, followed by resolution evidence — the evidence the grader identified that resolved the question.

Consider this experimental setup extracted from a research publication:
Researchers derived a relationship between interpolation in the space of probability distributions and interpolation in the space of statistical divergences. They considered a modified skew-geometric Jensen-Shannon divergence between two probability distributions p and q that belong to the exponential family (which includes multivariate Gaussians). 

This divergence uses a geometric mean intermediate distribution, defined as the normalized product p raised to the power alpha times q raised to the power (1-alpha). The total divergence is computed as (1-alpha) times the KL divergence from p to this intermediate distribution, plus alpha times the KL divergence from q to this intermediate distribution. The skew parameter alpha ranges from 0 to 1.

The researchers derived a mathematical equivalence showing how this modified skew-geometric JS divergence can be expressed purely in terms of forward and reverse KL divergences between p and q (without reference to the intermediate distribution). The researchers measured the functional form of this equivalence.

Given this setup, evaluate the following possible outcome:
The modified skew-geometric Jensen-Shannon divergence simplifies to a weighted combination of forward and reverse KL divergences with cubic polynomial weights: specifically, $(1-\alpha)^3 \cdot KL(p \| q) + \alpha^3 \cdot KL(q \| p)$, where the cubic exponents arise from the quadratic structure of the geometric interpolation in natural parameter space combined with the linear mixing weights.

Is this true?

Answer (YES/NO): NO